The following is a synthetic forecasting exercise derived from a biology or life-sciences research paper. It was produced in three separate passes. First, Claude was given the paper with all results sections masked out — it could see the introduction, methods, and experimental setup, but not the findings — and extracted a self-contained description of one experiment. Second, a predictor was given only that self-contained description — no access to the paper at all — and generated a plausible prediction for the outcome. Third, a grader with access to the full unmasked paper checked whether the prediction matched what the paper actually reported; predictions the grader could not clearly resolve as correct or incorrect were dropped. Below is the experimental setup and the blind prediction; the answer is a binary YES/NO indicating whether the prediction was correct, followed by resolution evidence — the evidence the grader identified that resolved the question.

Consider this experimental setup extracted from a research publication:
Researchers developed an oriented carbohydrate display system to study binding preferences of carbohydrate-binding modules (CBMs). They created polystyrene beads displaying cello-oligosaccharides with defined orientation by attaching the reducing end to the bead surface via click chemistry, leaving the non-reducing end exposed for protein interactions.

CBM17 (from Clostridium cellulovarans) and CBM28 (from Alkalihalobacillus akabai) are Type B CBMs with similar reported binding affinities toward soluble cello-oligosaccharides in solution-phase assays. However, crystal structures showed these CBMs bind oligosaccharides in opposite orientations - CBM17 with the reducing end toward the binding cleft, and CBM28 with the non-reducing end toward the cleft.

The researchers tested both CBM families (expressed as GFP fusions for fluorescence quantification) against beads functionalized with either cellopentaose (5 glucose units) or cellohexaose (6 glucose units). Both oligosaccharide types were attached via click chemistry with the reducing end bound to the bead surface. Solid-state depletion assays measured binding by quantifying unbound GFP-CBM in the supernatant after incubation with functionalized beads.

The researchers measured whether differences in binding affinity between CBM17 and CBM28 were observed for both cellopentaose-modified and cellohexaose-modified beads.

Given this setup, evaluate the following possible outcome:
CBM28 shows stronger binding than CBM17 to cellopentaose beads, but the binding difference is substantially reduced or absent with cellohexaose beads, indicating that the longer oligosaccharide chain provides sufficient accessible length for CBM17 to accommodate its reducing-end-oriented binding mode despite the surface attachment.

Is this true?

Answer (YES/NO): YES